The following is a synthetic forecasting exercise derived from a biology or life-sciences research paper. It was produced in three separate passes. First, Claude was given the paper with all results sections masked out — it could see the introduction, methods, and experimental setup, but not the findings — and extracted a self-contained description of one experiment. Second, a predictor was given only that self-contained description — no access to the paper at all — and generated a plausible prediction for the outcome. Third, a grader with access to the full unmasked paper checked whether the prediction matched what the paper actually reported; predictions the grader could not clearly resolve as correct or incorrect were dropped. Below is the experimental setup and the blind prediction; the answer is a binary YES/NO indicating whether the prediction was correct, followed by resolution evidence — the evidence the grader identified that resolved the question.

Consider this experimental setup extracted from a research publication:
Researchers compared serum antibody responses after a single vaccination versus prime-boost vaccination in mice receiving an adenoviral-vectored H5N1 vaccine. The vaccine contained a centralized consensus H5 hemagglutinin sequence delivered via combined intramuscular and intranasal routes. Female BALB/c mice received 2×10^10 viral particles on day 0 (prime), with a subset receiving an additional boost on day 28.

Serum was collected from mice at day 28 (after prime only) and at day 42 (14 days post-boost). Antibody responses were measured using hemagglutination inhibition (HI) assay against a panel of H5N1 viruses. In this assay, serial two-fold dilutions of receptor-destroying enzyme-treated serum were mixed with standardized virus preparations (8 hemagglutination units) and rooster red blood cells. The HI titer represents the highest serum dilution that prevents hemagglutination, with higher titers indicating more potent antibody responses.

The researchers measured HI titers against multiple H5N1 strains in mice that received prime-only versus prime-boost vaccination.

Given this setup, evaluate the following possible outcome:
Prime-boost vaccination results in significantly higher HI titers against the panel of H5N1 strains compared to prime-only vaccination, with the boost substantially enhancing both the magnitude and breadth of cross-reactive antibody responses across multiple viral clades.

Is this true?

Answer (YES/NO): NO